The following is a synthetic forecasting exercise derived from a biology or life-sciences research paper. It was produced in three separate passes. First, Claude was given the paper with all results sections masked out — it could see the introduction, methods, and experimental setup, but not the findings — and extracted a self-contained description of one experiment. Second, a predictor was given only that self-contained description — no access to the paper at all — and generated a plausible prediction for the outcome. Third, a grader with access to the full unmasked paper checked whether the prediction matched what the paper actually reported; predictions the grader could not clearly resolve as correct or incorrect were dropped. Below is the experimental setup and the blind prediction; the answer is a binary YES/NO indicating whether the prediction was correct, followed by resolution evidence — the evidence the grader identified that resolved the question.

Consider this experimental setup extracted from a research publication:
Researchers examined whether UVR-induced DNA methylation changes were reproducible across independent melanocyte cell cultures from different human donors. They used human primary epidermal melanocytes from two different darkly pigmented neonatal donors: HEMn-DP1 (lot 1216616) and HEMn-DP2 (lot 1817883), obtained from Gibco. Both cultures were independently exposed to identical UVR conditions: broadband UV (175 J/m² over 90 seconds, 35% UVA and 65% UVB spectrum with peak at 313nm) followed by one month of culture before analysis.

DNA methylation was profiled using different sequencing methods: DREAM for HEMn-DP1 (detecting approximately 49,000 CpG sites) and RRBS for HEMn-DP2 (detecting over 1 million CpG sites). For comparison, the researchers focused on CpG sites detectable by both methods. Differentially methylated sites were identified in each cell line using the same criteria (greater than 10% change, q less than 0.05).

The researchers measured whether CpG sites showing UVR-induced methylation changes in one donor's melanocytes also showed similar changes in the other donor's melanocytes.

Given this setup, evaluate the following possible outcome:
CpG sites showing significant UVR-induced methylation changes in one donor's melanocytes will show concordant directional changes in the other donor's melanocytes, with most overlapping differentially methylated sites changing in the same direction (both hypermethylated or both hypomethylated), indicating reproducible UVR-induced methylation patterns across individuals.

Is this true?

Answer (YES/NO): NO